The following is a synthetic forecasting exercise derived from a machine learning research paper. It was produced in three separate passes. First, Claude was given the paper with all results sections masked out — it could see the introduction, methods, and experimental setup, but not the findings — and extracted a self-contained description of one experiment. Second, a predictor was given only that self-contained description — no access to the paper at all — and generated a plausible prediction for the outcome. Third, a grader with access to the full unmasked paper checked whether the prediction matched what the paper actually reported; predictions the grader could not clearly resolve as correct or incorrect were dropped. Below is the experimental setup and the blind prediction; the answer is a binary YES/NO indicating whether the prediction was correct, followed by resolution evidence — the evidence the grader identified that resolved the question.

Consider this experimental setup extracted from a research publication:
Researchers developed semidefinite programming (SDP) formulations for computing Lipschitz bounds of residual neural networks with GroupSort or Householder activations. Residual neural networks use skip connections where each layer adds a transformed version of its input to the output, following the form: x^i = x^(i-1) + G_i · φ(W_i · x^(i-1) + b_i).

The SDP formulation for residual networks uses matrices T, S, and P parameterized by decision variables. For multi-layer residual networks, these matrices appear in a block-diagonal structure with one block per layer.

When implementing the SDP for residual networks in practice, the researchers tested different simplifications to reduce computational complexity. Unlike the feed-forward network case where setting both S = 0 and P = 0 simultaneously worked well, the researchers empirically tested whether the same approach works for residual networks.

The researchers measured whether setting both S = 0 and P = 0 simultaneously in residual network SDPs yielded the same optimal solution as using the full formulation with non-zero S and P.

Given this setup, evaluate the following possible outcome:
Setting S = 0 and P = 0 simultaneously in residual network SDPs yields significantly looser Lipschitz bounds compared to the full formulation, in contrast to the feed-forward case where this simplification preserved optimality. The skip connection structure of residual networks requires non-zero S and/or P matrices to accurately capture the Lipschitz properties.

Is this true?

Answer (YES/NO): YES